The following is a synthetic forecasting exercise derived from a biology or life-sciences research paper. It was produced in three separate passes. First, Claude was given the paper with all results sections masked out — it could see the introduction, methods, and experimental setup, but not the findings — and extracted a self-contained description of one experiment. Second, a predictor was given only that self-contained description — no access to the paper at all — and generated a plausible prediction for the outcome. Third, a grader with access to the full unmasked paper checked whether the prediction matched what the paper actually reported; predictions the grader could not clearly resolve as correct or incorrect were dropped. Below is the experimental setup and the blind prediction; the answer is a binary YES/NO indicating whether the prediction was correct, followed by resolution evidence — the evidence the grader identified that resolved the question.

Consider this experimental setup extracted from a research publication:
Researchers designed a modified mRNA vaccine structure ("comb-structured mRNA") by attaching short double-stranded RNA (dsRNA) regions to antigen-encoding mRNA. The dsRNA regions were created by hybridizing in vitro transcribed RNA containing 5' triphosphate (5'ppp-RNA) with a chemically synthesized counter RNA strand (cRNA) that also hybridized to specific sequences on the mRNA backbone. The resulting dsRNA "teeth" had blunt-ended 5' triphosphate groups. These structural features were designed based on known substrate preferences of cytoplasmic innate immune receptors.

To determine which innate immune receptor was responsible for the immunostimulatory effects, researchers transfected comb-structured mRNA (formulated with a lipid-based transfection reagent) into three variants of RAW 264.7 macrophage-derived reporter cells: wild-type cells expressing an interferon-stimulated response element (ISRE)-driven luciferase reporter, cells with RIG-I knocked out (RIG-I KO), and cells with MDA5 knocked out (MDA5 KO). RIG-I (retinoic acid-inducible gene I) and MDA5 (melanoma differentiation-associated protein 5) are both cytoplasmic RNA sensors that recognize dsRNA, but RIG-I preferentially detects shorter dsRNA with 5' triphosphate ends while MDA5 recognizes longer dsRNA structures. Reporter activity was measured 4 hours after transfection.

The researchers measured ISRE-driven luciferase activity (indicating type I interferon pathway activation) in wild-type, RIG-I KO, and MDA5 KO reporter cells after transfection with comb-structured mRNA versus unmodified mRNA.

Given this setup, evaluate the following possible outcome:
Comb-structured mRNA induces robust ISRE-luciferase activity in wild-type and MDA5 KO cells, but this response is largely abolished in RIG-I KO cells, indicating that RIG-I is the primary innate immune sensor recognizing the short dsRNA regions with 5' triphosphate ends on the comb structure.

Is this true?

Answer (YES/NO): YES